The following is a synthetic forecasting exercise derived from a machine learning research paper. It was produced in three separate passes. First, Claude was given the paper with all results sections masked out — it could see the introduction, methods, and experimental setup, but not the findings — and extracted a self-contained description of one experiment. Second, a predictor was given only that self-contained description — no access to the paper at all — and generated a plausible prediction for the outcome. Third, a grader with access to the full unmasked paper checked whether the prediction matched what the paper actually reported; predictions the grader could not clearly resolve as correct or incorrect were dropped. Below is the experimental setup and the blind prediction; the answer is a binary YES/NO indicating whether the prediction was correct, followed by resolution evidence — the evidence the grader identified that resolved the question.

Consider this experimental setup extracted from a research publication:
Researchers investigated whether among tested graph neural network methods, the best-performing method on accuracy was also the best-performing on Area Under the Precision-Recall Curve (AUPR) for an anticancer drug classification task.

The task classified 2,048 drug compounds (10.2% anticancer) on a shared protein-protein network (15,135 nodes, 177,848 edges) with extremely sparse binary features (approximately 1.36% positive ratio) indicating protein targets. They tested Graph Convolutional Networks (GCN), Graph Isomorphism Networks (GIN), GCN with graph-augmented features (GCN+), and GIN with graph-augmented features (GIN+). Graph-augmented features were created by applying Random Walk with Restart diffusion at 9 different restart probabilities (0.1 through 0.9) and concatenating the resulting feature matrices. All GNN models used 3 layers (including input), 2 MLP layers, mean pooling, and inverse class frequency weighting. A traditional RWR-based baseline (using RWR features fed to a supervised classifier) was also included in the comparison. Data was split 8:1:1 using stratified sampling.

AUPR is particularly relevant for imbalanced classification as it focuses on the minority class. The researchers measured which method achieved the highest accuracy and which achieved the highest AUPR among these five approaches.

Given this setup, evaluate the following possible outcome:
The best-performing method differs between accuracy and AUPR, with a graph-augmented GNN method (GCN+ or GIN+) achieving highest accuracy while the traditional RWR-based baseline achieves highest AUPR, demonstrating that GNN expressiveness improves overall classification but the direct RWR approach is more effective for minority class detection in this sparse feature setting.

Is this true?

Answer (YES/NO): YES